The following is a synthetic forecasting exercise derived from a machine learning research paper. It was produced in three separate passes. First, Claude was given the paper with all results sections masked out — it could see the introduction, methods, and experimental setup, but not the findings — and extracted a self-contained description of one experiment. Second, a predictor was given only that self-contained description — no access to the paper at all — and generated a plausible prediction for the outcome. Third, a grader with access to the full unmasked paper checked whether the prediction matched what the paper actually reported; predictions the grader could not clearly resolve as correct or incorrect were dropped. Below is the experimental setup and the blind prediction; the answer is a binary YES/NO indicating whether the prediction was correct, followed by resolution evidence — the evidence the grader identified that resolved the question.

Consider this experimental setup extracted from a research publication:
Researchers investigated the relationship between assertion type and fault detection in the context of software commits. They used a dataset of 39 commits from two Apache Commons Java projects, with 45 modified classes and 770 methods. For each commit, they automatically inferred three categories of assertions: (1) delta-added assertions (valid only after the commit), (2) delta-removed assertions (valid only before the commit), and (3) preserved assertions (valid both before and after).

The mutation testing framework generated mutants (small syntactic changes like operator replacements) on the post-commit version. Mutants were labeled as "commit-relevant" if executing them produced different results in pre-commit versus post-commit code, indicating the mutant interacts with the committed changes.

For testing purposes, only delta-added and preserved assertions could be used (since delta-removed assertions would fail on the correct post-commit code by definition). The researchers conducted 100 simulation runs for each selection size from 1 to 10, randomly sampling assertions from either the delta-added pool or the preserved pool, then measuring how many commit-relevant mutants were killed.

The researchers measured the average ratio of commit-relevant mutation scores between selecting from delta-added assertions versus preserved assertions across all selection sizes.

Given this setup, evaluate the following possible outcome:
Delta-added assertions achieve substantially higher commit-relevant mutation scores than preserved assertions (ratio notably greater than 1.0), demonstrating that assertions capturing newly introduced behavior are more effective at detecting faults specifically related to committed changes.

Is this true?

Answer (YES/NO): YES